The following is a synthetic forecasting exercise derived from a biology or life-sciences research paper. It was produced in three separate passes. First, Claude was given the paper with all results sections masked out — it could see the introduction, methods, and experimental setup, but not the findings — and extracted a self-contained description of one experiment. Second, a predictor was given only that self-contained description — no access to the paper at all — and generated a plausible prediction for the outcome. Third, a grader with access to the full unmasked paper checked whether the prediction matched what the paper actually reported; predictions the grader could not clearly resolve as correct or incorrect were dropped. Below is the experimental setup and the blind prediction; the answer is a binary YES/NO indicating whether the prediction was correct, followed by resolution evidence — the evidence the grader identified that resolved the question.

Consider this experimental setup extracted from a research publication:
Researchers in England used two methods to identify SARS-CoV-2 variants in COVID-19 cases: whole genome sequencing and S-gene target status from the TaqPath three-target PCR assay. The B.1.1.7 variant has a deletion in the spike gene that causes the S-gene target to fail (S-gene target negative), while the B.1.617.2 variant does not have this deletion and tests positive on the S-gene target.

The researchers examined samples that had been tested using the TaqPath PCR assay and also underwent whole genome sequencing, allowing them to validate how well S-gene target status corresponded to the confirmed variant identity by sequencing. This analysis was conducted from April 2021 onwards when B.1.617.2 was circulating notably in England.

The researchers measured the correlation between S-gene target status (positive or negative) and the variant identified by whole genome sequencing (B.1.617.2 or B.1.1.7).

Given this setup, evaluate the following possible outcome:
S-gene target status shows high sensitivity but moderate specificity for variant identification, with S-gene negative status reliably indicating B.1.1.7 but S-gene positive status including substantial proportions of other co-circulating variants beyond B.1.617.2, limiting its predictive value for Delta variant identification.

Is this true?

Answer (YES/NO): NO